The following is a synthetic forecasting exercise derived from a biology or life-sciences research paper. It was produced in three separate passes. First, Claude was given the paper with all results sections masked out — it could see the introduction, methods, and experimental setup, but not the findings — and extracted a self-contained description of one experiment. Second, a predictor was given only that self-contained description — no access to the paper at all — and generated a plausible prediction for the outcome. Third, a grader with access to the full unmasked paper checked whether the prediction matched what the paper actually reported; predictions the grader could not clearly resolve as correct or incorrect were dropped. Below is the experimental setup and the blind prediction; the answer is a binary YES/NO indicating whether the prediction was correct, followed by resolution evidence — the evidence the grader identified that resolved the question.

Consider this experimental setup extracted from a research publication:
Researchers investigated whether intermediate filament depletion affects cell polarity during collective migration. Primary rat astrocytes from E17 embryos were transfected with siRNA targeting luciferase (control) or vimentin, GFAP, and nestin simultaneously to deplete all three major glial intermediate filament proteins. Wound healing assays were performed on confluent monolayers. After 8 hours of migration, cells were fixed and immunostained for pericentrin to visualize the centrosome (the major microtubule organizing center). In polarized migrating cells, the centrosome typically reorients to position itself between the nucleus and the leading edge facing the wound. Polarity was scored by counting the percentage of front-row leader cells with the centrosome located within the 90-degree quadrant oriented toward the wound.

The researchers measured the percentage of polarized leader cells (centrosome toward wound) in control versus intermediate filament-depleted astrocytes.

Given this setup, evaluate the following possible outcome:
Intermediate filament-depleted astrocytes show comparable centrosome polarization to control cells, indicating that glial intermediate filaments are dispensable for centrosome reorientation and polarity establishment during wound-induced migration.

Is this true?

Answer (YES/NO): NO